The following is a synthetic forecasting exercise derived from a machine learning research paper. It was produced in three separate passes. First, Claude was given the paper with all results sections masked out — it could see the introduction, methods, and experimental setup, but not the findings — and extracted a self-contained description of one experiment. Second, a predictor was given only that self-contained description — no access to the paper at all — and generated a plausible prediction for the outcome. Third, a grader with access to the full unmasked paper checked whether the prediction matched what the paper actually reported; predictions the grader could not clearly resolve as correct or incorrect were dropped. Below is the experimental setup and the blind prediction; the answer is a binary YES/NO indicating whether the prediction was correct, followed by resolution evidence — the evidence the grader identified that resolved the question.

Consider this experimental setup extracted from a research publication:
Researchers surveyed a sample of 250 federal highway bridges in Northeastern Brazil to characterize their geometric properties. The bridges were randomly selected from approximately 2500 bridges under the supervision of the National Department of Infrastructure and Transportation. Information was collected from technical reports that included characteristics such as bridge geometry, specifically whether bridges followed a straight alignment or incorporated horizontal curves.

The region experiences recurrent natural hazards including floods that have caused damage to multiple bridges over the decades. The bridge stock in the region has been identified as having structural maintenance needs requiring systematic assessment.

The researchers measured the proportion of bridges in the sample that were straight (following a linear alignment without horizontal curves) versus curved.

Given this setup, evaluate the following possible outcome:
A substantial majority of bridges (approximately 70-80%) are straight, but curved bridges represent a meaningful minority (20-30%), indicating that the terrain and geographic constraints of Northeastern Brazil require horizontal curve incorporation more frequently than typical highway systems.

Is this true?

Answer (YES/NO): NO